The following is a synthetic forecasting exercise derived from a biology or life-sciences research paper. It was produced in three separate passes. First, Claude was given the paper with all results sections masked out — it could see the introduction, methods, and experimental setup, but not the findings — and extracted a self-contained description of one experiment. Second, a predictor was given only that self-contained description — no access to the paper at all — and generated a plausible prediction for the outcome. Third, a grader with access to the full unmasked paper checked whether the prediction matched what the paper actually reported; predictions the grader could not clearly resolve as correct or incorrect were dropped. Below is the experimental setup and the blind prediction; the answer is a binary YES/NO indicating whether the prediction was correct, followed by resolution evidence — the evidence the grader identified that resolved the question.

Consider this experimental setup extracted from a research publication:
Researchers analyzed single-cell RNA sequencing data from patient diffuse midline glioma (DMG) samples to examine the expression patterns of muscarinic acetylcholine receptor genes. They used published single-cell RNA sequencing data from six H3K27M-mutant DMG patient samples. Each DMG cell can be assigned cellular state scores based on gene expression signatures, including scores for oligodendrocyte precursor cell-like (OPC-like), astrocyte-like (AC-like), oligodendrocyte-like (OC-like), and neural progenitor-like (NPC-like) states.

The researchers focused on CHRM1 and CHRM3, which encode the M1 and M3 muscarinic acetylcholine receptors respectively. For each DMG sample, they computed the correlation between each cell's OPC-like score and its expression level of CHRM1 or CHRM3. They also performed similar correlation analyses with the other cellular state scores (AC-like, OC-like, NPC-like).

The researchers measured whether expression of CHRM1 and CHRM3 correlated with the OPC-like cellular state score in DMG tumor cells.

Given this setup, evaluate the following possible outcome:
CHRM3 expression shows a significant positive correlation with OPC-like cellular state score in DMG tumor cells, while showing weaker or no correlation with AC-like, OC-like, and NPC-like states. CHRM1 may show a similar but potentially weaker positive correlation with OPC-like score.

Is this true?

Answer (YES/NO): NO